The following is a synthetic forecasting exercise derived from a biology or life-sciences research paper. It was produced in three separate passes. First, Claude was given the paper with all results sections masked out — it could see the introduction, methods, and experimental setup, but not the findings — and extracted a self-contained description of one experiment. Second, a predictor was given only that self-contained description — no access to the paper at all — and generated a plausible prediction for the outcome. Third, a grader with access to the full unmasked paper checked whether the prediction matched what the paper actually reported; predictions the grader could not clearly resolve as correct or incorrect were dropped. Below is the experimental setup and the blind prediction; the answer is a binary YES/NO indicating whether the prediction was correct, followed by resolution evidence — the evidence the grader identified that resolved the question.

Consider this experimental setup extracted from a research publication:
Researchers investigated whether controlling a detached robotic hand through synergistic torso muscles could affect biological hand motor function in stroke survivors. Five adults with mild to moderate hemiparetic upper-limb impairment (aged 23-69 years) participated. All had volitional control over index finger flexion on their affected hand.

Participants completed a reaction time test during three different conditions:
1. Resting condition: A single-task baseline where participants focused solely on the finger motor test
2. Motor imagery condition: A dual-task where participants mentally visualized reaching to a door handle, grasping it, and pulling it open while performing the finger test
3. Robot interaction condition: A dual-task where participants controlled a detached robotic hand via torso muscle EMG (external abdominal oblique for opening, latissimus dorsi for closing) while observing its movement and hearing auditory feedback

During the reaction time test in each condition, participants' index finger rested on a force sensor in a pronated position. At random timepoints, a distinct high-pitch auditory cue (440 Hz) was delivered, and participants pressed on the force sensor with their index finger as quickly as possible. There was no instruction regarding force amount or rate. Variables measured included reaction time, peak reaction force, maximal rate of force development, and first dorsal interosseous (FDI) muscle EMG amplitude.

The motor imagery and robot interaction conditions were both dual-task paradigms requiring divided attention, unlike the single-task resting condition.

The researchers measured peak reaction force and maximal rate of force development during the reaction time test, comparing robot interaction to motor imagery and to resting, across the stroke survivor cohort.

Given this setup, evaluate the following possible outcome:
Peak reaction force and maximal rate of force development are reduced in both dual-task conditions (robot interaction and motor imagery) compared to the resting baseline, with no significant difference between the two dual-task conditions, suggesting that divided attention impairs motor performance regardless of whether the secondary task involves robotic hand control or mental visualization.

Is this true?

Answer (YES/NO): NO